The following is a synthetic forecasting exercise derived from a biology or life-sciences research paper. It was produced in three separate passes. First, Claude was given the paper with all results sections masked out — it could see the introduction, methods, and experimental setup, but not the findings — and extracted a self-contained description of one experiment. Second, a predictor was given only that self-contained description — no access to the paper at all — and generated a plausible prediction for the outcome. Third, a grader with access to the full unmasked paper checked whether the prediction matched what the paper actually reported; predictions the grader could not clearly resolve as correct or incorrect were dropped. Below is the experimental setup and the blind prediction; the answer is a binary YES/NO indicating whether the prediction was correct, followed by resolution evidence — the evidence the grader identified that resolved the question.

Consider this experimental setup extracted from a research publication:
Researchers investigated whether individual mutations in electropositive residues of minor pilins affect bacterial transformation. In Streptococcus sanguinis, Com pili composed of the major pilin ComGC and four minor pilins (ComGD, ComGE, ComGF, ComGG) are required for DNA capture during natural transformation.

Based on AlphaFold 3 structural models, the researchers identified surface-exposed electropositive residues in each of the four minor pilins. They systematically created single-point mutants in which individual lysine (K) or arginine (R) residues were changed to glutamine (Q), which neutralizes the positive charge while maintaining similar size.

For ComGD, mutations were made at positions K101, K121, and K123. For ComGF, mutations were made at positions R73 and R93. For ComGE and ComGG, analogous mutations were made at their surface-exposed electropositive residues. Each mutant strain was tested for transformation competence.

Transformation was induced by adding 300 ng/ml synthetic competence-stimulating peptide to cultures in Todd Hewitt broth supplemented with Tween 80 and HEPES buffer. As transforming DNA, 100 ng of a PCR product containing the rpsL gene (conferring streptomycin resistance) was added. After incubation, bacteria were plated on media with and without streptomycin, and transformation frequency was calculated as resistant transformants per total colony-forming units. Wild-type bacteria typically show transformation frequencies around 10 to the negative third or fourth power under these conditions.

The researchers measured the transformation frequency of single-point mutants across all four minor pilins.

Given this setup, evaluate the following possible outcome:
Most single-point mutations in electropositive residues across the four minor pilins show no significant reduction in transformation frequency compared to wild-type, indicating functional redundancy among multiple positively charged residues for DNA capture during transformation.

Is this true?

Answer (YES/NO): NO